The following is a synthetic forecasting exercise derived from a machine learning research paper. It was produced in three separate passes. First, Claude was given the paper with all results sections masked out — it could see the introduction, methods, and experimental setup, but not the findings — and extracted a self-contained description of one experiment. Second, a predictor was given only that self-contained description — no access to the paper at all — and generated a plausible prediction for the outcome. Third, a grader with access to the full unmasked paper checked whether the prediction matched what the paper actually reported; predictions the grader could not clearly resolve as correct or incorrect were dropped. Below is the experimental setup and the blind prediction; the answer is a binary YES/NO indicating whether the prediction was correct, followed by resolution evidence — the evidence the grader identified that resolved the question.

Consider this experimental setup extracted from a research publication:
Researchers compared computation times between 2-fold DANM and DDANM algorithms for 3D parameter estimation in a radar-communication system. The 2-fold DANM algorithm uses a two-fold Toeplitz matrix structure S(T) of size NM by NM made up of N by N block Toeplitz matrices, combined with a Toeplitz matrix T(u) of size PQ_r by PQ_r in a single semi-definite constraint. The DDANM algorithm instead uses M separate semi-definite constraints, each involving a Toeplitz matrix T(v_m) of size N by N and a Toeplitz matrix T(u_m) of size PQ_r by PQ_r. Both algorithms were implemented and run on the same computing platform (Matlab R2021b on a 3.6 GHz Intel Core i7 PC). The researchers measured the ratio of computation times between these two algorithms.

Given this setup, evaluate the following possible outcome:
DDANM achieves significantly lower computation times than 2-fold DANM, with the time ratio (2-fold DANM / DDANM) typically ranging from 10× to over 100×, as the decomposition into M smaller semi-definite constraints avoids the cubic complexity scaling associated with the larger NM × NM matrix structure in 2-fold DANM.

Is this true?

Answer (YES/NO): NO